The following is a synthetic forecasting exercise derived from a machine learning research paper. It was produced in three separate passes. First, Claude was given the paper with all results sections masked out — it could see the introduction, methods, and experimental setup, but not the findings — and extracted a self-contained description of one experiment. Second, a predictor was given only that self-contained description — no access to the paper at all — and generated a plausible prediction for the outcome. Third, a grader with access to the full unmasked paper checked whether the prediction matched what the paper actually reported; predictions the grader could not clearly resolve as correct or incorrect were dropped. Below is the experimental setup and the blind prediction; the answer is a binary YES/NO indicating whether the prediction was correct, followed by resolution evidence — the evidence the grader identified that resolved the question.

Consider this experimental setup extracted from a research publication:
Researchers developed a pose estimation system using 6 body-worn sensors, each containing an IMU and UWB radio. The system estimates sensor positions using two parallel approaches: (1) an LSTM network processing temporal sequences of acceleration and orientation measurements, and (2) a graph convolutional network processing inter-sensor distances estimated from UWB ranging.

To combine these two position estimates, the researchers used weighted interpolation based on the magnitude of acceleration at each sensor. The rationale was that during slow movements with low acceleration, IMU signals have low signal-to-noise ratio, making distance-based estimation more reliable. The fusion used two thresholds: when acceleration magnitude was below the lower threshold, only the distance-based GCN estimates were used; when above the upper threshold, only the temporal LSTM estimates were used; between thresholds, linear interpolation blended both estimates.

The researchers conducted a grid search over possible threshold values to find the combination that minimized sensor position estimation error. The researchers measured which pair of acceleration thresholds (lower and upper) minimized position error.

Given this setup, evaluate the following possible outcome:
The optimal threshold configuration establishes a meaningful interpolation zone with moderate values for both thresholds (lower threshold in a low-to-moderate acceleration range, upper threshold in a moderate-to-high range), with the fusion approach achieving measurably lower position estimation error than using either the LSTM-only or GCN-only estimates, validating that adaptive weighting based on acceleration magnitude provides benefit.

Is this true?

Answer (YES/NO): YES